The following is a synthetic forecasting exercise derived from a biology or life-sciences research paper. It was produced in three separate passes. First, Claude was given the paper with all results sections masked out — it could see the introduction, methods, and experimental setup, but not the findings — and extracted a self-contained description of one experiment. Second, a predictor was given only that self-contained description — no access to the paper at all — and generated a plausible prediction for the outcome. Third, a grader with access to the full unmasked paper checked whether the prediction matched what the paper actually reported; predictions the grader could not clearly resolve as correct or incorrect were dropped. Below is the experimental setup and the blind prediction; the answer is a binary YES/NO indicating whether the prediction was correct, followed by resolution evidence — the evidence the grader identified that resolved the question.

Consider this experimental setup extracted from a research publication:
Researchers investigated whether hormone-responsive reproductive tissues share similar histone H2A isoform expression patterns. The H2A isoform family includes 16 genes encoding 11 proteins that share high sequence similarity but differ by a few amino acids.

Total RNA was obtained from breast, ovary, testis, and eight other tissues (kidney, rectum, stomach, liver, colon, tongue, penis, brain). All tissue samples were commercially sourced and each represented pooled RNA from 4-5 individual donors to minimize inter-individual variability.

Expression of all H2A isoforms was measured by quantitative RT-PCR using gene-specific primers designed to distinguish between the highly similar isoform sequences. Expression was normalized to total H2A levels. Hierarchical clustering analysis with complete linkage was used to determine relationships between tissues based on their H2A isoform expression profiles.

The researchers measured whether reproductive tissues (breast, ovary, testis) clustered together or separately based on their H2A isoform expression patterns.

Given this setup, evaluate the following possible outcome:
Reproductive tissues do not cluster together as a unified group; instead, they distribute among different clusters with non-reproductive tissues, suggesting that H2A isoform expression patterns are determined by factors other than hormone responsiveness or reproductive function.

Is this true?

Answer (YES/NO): YES